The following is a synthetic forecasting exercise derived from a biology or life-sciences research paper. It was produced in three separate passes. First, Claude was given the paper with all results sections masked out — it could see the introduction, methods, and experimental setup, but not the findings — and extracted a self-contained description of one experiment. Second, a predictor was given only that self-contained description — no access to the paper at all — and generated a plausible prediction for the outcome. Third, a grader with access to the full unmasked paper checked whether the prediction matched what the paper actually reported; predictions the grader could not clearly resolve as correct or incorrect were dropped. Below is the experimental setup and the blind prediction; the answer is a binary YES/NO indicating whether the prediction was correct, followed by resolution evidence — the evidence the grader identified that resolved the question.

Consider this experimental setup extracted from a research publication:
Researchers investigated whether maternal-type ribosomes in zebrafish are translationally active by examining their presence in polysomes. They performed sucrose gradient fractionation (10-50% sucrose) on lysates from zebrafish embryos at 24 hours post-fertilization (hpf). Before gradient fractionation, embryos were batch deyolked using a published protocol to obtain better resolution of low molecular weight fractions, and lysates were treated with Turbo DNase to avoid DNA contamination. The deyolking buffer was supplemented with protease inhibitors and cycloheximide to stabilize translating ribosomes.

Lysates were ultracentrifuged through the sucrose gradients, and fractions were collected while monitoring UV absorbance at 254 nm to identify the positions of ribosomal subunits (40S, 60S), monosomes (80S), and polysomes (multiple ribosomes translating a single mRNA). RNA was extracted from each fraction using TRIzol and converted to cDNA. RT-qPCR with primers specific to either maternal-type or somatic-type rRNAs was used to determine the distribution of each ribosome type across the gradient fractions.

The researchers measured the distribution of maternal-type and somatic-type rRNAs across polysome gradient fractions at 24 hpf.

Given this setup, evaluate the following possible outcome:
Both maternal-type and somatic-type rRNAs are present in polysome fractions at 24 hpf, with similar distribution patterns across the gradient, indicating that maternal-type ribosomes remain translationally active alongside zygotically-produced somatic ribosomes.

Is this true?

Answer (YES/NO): YES